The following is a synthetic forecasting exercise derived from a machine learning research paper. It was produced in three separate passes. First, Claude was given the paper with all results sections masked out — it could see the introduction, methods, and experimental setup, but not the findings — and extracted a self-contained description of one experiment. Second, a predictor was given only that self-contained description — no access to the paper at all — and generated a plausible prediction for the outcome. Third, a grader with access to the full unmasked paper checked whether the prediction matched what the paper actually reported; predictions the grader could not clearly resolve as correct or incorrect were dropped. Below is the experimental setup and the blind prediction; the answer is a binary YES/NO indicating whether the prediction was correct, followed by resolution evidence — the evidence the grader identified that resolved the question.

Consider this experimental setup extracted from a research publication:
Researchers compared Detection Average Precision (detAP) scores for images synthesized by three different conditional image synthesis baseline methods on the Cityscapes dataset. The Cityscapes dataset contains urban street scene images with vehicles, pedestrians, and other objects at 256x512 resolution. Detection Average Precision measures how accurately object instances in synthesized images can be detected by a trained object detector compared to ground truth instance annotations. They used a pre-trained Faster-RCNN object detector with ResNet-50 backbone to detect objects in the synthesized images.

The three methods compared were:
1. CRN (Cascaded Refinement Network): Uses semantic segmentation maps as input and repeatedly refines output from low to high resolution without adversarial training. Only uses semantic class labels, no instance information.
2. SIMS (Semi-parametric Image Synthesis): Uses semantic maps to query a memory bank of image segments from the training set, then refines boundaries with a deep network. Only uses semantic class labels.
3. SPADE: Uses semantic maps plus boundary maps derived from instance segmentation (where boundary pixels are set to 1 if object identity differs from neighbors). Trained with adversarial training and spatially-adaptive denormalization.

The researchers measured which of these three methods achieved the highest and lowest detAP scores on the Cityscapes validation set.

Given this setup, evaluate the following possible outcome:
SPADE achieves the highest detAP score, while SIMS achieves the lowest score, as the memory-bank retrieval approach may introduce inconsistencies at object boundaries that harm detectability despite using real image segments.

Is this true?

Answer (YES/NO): YES